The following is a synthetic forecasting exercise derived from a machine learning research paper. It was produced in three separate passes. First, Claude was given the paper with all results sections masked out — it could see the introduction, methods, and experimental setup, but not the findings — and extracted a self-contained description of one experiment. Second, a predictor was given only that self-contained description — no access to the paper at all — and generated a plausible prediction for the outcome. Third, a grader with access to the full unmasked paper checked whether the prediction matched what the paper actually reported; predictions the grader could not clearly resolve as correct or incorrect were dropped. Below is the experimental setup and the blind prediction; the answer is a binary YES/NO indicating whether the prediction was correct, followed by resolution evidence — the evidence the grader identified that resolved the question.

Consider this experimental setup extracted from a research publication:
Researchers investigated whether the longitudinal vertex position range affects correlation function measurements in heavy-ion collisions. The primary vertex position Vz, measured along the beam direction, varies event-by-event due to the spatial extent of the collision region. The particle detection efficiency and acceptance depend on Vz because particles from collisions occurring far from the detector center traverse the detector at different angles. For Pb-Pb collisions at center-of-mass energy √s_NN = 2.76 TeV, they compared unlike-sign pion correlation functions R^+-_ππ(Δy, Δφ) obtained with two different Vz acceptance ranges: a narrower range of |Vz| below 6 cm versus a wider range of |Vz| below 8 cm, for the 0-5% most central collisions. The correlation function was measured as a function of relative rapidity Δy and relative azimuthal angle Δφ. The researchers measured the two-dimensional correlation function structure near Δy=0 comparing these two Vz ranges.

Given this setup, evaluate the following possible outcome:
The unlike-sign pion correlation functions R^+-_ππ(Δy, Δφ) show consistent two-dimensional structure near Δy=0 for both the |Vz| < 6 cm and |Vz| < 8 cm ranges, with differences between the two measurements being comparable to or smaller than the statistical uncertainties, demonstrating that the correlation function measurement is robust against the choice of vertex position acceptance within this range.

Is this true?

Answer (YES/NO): NO